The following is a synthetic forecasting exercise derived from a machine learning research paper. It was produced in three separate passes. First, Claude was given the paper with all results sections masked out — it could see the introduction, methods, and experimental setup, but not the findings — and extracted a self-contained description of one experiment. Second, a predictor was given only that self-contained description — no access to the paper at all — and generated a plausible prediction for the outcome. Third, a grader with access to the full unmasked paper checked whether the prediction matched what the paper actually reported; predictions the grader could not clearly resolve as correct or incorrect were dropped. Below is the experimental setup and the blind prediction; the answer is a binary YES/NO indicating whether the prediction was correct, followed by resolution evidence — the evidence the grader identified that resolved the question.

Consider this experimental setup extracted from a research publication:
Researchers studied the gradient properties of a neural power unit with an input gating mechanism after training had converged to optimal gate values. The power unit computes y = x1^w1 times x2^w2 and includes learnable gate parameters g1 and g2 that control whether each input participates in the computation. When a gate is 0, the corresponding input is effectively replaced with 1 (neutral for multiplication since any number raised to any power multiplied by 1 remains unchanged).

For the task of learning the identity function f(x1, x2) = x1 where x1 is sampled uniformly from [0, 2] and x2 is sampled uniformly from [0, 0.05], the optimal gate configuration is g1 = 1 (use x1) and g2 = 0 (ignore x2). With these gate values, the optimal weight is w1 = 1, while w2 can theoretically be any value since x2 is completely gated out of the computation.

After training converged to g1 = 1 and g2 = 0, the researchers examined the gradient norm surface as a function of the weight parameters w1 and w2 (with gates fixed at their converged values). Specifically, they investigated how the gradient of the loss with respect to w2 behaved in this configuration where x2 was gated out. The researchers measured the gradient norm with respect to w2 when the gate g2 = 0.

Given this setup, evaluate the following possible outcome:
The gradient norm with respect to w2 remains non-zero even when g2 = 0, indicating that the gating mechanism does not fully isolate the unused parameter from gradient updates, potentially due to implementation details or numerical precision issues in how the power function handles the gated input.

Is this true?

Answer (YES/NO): NO